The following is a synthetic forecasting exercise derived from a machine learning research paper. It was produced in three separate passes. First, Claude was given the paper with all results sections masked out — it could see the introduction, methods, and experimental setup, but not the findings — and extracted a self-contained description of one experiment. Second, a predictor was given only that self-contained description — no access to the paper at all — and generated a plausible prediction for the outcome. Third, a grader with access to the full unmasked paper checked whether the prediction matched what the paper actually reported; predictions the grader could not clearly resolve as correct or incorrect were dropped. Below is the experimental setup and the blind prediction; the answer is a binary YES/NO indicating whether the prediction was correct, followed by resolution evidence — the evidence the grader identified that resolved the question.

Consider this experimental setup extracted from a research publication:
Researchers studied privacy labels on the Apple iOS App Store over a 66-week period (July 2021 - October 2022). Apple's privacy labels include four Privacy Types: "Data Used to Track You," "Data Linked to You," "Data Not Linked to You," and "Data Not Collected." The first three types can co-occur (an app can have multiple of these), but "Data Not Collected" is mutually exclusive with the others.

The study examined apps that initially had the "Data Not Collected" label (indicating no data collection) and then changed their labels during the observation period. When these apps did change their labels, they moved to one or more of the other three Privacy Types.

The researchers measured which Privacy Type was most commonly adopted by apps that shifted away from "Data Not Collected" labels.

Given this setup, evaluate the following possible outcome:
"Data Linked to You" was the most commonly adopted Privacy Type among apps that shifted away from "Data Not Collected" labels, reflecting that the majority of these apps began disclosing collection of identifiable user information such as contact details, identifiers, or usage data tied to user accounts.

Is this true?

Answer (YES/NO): NO